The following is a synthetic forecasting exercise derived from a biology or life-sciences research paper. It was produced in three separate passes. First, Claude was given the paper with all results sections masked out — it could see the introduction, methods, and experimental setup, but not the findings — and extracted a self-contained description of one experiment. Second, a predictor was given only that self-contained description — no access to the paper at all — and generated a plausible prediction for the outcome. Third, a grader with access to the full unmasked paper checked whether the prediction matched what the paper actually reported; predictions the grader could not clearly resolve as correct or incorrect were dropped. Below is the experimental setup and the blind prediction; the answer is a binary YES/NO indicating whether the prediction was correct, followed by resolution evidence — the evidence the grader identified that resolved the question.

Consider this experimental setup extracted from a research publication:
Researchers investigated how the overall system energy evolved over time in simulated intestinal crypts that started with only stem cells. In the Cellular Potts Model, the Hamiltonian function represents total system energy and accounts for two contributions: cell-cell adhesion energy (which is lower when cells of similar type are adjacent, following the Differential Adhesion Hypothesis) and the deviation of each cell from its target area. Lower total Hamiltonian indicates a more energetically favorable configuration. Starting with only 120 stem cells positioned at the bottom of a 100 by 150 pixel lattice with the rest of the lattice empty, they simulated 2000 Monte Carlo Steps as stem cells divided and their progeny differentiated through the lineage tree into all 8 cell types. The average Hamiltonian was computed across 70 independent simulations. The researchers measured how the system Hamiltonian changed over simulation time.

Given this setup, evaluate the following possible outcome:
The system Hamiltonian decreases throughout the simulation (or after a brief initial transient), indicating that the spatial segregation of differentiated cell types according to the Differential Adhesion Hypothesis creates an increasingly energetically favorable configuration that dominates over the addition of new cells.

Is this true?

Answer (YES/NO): NO